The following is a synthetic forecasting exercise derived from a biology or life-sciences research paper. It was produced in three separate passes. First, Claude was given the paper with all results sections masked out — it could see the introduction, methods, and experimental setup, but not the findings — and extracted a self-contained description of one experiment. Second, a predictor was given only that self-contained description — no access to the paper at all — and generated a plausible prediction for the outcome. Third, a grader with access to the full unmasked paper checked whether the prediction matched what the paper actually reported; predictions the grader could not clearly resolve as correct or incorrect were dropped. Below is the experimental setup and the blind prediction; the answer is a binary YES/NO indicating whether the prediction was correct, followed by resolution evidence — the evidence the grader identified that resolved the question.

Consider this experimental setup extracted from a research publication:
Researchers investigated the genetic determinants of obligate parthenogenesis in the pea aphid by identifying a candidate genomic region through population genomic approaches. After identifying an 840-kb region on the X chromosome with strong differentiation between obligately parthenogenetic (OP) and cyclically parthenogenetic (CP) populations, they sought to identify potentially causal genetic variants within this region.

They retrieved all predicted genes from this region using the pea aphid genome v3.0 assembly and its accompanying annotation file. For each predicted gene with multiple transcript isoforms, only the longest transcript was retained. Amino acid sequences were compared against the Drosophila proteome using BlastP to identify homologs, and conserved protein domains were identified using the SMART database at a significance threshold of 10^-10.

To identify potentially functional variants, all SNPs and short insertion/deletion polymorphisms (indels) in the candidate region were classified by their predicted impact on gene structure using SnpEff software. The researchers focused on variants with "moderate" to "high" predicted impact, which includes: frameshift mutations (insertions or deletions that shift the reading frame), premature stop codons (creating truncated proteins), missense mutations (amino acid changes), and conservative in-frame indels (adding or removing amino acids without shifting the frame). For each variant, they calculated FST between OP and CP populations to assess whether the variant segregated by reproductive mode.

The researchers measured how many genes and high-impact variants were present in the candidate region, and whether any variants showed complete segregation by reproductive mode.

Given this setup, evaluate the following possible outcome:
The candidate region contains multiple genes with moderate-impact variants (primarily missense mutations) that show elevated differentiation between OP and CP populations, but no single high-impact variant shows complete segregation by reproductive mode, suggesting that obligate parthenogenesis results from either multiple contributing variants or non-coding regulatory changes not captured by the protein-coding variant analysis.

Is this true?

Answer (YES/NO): YES